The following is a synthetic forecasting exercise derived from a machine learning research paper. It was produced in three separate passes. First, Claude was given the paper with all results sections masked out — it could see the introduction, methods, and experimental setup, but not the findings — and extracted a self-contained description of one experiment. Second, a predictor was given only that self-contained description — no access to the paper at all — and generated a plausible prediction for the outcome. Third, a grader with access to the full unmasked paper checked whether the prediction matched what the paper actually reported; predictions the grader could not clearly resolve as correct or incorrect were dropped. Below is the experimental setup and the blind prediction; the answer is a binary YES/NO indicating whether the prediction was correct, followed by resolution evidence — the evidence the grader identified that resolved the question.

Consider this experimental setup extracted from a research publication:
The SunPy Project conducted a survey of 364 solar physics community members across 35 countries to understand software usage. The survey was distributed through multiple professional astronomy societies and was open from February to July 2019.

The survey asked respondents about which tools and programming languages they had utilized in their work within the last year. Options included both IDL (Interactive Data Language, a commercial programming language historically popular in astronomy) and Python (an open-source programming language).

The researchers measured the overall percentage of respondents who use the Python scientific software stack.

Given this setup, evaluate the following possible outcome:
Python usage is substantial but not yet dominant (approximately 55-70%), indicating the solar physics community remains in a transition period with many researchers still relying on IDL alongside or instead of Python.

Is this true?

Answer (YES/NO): YES